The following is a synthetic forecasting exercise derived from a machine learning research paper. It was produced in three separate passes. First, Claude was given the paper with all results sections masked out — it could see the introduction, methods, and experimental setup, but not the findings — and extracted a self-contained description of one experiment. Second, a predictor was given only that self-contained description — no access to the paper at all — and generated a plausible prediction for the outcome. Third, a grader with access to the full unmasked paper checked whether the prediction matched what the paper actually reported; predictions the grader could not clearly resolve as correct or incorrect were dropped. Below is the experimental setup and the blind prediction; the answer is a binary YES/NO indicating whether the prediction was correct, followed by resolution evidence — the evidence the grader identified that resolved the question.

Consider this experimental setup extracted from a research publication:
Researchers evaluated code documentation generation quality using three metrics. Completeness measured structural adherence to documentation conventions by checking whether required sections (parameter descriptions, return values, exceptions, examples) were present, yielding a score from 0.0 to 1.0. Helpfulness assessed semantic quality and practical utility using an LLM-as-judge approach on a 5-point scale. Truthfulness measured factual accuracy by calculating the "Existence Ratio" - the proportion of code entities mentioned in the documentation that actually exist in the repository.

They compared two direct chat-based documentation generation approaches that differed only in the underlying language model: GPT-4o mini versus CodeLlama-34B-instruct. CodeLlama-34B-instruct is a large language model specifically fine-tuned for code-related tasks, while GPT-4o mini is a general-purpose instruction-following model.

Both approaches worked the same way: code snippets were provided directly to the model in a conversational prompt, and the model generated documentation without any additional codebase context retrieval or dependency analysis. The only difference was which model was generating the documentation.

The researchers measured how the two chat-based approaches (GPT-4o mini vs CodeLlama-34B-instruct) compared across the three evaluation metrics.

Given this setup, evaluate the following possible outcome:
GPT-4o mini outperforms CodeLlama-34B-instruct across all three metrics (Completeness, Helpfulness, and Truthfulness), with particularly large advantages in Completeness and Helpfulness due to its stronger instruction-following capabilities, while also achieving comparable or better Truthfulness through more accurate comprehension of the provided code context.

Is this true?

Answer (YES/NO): NO